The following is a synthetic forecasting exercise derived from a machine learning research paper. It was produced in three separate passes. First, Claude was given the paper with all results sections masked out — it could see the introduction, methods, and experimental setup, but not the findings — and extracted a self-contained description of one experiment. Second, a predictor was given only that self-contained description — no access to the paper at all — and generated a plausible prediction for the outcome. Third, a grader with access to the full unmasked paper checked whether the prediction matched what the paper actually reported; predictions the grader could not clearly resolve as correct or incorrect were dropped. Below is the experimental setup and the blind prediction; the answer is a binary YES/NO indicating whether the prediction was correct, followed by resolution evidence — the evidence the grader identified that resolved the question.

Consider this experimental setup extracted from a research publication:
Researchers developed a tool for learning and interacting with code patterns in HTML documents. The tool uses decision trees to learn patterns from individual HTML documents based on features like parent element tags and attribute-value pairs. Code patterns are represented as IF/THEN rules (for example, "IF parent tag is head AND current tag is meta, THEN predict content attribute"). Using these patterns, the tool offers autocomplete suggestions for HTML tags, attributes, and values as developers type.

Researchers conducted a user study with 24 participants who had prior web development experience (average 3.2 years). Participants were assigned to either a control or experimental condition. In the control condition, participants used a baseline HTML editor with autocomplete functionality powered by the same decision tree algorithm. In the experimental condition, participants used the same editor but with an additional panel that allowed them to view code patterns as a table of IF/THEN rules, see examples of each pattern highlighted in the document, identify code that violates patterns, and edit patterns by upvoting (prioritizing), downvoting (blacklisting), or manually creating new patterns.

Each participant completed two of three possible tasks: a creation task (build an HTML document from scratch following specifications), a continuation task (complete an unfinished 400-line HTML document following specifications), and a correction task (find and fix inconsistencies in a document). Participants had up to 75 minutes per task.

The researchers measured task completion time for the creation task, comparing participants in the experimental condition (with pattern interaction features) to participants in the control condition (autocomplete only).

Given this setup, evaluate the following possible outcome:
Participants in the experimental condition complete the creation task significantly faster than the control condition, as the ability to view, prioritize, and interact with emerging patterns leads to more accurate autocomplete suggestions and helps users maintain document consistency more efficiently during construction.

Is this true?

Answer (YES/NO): NO